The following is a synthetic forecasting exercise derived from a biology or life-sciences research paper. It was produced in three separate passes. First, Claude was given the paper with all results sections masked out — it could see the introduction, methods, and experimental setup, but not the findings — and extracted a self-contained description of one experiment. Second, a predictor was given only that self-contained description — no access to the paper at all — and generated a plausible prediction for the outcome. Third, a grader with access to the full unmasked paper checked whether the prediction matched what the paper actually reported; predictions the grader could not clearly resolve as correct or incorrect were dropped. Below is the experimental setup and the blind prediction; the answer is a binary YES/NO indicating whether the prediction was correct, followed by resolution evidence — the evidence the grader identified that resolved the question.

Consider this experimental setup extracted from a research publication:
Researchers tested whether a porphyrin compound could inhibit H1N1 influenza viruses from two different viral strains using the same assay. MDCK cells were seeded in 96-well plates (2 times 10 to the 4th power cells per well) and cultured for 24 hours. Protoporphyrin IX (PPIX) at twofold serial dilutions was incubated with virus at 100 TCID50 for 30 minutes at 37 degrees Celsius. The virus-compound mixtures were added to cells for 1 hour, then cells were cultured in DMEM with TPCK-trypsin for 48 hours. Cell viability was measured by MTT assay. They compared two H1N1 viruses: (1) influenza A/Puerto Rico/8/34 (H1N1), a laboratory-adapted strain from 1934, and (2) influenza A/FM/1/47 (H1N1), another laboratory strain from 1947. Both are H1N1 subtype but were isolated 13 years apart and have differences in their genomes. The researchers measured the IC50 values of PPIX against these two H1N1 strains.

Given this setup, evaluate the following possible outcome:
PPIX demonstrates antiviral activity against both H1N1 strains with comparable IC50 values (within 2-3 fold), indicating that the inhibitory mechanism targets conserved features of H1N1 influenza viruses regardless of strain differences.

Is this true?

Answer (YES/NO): YES